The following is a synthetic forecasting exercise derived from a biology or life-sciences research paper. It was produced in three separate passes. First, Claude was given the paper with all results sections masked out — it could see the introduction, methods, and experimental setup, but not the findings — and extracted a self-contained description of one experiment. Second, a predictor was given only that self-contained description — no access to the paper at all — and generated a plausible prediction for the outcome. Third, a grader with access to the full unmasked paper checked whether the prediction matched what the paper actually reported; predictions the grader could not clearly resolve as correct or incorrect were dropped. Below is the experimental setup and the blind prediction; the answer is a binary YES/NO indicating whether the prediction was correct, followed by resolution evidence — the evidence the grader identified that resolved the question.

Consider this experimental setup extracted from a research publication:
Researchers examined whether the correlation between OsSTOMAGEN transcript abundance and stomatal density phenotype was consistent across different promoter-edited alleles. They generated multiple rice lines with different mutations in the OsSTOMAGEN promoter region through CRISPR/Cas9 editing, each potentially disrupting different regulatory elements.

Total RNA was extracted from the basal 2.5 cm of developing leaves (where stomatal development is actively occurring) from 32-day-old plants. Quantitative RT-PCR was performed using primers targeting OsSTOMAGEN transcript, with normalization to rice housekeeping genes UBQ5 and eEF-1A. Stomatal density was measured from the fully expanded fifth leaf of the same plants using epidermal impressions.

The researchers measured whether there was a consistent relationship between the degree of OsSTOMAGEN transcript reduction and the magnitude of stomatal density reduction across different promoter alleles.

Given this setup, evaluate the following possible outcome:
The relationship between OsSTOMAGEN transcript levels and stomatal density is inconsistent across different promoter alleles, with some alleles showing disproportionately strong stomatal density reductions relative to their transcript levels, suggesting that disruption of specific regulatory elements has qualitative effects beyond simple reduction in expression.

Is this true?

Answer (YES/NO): NO